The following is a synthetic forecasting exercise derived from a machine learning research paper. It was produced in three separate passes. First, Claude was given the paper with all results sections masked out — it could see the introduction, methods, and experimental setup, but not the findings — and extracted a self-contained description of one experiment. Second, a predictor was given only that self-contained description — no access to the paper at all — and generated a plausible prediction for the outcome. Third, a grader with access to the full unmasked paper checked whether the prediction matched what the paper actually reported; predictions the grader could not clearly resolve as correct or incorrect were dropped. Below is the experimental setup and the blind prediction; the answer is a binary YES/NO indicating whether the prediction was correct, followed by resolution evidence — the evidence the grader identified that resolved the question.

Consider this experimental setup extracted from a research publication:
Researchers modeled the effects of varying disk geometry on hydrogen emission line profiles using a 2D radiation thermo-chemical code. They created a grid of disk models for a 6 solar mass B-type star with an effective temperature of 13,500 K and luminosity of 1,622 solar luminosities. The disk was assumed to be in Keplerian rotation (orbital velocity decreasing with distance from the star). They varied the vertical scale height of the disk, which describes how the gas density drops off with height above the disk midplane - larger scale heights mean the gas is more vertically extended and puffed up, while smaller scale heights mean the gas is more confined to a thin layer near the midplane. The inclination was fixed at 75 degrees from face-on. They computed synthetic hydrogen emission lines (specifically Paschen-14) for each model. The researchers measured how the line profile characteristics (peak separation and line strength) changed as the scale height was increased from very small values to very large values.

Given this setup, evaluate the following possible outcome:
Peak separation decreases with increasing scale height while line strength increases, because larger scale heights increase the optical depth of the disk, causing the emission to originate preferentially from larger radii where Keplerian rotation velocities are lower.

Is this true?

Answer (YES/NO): NO